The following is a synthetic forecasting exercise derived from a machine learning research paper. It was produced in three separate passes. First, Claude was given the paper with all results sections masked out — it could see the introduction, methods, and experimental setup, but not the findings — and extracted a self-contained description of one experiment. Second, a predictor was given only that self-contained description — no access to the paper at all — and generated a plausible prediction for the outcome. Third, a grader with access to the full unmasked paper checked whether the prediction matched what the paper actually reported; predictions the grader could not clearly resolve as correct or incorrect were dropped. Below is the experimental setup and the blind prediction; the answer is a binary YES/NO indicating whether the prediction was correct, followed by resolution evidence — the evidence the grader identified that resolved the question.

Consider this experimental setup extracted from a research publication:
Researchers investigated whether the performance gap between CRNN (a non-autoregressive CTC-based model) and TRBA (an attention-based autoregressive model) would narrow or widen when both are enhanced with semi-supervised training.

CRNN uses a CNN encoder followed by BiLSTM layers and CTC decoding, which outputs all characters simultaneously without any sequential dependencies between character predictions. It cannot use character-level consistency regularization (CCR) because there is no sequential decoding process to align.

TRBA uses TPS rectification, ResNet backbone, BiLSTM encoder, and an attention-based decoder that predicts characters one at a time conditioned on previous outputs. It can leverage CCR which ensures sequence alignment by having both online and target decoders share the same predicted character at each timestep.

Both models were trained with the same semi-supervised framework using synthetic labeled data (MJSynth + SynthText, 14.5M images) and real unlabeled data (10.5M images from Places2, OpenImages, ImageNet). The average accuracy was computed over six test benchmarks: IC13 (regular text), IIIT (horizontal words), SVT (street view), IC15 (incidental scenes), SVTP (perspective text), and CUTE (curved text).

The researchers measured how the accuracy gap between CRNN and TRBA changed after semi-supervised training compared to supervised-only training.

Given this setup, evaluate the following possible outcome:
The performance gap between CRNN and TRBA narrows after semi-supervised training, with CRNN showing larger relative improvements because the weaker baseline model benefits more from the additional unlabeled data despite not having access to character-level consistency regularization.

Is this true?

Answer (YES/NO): YES